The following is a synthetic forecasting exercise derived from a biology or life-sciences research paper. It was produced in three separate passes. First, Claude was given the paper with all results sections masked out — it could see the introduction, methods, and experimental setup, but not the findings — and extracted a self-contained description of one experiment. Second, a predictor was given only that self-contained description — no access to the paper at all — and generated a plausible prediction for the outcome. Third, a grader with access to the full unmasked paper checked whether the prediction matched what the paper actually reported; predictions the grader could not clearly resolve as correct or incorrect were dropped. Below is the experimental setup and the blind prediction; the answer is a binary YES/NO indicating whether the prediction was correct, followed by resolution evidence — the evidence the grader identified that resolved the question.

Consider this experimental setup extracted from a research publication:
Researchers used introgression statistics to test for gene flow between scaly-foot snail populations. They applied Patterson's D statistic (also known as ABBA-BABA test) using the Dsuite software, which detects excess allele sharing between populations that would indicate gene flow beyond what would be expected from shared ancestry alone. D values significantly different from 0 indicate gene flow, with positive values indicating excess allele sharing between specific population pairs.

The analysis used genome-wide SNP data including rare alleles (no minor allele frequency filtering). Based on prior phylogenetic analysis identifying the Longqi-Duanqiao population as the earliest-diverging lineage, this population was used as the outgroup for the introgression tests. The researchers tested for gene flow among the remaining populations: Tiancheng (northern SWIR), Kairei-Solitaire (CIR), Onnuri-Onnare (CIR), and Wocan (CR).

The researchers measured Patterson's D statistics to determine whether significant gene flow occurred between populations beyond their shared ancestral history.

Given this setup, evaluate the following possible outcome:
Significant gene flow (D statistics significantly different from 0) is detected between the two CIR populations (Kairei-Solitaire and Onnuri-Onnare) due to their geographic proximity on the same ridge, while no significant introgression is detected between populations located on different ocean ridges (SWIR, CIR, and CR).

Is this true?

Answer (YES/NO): NO